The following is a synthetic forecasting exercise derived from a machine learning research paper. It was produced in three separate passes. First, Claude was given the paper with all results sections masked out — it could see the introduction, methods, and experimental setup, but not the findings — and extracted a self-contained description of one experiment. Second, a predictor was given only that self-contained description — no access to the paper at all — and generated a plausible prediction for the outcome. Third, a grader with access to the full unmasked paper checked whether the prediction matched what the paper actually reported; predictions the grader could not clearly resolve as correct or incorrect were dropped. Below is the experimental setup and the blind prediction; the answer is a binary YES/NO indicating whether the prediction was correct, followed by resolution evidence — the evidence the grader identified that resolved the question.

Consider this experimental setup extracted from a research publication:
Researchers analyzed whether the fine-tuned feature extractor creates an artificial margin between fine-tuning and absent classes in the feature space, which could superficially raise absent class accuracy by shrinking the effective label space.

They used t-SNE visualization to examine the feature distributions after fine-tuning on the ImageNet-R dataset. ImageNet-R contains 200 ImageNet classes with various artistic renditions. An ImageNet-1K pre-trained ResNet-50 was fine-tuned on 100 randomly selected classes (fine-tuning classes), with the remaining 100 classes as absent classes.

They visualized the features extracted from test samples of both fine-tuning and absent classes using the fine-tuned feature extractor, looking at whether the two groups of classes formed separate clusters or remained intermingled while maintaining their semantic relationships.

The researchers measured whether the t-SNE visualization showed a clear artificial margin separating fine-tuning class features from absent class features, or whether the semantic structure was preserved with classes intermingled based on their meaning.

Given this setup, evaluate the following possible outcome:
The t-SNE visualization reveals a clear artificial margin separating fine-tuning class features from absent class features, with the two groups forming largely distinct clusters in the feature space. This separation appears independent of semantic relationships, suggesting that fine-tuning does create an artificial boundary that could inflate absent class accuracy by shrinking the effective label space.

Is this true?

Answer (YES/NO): NO